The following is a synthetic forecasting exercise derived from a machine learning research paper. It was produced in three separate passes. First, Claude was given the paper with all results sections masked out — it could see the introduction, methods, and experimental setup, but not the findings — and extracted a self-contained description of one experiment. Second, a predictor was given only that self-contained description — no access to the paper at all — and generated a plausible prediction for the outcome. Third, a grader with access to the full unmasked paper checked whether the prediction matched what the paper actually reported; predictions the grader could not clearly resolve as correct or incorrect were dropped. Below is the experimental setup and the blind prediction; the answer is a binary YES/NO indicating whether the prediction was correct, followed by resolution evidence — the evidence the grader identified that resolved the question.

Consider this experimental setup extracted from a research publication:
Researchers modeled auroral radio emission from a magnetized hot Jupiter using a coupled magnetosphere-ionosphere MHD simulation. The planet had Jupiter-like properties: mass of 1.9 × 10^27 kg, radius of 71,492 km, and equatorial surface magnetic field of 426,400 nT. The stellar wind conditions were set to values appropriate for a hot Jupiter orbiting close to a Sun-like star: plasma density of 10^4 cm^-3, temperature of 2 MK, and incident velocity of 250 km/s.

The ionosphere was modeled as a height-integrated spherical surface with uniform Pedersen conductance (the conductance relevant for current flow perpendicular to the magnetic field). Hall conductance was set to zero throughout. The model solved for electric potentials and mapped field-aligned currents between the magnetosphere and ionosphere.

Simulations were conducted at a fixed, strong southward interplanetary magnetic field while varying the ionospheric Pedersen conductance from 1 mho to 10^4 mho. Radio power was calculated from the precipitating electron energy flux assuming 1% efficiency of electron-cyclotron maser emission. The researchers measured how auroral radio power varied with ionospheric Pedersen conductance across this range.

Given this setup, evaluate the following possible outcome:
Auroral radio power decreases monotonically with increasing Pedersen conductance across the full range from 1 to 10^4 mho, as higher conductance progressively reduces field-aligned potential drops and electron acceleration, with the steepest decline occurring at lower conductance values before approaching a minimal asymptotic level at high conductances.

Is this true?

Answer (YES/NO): NO